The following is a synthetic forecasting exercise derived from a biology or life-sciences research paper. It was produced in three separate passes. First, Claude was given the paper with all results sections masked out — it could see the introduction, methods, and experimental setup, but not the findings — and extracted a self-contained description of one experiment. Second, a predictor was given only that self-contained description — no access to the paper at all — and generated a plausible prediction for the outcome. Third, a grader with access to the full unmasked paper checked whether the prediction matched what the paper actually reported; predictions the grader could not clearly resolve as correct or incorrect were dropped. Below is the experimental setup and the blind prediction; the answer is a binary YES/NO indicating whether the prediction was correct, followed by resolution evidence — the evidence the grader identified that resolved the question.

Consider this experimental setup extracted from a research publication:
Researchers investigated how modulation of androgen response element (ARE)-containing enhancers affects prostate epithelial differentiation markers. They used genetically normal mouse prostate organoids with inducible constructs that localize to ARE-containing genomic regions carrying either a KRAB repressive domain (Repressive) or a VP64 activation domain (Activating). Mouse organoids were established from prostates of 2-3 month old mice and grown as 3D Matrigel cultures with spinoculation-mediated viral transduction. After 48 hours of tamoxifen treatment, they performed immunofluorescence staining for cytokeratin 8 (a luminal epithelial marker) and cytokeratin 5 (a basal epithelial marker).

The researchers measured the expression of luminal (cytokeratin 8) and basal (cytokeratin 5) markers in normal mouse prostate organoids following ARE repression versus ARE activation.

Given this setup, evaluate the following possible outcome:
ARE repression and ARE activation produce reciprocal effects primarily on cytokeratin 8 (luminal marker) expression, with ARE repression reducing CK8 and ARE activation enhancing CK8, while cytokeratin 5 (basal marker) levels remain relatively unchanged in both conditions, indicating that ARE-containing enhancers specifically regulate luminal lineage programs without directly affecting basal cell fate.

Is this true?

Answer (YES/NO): NO